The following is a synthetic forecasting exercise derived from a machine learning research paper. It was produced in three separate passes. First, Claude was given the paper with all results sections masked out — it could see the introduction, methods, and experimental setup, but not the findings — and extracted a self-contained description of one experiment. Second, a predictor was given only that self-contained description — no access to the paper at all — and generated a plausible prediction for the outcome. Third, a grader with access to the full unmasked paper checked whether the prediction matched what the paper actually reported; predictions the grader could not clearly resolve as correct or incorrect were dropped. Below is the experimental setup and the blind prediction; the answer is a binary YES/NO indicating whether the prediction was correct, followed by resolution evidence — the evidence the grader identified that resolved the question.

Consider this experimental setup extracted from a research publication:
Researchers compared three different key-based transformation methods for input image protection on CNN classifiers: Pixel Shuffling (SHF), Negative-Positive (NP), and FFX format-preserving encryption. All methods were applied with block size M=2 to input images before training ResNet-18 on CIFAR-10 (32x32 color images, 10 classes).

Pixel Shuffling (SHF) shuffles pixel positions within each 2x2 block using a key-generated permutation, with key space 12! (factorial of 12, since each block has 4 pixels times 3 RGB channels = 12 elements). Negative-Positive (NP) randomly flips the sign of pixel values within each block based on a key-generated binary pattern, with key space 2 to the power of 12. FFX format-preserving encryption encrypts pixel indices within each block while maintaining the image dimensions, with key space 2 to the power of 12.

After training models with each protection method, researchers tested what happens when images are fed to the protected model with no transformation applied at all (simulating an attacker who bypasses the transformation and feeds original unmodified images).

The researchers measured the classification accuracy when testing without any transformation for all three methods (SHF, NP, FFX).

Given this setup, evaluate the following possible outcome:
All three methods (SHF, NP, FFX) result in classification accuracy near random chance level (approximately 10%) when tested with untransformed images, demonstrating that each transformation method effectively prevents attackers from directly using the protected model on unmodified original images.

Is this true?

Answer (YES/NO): NO